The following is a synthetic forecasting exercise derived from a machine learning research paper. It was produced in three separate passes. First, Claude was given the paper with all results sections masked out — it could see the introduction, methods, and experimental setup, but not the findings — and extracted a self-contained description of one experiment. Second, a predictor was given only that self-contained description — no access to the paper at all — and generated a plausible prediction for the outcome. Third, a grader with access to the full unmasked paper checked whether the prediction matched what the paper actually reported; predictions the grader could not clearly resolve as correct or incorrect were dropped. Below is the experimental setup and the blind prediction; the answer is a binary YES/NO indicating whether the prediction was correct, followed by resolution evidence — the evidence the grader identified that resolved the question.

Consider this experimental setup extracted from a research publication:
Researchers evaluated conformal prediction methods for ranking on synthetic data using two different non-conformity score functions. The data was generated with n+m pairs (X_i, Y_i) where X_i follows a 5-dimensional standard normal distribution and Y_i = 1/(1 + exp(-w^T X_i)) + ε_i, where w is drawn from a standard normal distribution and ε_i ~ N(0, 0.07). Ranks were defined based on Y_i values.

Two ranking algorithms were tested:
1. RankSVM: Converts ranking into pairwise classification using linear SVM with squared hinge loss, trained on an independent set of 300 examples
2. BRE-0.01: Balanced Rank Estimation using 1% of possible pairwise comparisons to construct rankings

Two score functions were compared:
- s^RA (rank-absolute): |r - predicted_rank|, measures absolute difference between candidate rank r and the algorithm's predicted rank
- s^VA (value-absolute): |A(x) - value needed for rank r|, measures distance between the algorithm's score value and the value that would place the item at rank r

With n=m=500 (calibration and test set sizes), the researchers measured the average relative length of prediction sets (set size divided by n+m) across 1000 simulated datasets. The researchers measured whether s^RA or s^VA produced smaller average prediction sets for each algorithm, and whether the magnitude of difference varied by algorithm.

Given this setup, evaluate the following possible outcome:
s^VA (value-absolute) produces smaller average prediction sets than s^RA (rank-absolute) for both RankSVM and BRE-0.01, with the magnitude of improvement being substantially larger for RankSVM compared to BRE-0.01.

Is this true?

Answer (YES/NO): NO